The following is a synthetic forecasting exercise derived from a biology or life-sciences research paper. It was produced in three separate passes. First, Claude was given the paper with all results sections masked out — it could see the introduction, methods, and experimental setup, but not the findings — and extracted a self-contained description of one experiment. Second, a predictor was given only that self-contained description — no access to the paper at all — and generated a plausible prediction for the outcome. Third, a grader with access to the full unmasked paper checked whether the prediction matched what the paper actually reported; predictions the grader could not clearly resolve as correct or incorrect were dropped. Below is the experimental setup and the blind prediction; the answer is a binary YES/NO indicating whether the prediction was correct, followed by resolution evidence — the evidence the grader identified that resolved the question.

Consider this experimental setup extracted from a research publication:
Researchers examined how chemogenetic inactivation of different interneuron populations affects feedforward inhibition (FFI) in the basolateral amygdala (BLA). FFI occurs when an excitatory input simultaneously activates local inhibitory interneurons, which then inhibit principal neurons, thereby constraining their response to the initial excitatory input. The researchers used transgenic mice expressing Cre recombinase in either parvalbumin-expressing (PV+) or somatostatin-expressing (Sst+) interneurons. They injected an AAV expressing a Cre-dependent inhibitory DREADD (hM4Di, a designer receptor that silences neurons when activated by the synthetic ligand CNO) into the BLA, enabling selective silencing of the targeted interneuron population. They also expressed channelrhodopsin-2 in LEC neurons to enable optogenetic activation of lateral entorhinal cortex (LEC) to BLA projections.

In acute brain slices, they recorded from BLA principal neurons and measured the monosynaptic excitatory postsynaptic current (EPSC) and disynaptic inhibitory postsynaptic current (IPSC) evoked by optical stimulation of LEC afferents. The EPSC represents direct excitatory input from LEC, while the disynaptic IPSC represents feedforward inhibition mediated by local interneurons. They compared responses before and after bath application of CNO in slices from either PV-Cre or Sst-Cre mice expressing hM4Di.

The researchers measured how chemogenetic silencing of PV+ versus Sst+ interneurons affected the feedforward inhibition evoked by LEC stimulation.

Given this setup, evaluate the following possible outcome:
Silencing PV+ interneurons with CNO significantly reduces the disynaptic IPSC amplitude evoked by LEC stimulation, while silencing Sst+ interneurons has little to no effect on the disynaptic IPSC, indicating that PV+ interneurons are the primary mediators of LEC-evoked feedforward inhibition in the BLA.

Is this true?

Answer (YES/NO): NO